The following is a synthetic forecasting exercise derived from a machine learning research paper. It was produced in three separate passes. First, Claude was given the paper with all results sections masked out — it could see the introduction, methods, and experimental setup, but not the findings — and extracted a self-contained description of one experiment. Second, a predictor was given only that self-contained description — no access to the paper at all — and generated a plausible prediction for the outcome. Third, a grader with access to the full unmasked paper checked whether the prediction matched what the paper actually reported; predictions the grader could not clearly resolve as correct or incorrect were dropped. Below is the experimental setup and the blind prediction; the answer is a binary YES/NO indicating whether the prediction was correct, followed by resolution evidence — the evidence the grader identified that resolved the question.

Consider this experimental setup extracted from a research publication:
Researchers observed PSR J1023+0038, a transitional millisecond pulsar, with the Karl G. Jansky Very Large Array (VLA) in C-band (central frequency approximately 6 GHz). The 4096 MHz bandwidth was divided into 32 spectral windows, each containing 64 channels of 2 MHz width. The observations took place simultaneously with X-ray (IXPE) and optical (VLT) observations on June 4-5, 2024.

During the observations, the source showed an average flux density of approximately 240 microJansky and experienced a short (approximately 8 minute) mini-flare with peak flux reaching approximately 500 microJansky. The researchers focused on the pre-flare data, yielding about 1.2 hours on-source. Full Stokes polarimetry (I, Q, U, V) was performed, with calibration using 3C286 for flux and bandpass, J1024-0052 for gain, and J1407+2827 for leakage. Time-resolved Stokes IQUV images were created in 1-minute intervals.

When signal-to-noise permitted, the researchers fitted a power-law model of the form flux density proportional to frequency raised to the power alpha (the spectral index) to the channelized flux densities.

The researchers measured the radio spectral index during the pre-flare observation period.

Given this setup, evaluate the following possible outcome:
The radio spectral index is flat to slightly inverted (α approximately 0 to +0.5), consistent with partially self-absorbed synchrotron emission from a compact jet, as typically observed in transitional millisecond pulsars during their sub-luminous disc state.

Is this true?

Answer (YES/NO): YES